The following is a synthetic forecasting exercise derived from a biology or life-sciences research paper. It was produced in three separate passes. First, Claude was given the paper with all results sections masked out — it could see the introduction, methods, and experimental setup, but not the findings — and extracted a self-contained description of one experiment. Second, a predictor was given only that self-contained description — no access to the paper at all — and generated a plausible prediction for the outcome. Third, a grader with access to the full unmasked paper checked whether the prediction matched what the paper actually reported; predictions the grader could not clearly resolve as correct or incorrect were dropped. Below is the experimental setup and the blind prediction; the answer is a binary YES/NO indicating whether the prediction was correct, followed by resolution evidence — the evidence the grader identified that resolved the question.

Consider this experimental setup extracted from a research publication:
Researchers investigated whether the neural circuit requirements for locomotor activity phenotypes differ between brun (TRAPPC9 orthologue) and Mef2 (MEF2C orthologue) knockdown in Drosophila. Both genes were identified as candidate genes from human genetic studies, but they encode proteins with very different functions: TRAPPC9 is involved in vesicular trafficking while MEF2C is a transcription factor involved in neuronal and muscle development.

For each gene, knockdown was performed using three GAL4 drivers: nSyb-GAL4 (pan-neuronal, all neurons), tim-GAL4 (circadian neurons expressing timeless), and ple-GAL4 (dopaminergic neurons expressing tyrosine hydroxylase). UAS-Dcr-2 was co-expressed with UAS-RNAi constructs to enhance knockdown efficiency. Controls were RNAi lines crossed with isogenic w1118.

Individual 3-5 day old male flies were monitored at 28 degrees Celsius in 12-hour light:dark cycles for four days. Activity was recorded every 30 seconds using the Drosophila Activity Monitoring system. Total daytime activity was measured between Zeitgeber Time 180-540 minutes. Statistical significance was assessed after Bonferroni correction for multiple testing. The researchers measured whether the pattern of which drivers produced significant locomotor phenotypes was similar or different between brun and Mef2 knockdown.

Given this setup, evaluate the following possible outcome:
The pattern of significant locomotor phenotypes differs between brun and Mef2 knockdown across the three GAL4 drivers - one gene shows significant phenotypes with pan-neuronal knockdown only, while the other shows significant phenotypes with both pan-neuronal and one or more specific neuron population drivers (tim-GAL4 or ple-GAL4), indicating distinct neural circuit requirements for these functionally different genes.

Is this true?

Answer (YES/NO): NO